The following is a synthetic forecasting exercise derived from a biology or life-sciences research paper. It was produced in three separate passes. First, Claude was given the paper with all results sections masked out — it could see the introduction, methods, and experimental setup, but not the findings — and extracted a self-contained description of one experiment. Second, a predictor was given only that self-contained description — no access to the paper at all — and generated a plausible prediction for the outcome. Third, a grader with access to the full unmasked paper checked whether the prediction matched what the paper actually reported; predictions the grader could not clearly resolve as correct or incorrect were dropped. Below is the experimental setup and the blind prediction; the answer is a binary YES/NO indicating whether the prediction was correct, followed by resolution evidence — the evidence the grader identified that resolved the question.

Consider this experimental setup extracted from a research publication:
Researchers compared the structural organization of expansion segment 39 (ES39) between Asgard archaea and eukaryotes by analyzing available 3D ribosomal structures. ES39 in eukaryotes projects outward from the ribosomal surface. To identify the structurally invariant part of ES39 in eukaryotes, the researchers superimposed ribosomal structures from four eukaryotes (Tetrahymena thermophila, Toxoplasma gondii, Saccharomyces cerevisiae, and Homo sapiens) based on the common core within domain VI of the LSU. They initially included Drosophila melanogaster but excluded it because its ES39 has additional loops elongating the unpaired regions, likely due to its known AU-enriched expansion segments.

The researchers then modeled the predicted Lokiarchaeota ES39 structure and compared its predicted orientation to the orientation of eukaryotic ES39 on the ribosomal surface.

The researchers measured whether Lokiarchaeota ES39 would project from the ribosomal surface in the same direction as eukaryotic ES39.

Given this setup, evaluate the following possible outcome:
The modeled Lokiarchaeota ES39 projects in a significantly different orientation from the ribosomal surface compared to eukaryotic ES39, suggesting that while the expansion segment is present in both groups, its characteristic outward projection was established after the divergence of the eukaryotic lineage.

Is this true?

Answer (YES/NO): YES